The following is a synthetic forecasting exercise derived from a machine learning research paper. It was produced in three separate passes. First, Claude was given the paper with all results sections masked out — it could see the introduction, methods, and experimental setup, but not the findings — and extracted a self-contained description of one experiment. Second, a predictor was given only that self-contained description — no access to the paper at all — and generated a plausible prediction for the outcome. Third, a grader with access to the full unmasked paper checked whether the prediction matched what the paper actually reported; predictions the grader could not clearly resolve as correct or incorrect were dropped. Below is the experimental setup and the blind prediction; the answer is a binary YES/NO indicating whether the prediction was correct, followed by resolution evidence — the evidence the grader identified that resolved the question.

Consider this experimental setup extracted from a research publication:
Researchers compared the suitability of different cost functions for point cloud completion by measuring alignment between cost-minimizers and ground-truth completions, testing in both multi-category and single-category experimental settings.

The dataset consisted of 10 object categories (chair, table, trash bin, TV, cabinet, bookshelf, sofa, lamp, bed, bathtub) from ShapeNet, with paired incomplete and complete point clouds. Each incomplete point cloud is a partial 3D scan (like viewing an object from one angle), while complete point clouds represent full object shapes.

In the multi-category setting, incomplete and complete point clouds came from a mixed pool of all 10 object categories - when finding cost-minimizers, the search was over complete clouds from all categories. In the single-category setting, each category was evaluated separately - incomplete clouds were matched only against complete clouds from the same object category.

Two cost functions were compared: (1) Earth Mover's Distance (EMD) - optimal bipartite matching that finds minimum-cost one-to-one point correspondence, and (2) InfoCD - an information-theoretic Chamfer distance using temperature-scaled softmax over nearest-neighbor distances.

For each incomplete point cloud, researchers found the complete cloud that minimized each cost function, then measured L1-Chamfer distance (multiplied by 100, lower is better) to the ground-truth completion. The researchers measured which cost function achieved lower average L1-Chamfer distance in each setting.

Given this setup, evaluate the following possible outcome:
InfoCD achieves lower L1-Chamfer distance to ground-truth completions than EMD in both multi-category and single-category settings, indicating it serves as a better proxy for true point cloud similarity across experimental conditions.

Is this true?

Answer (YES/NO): NO